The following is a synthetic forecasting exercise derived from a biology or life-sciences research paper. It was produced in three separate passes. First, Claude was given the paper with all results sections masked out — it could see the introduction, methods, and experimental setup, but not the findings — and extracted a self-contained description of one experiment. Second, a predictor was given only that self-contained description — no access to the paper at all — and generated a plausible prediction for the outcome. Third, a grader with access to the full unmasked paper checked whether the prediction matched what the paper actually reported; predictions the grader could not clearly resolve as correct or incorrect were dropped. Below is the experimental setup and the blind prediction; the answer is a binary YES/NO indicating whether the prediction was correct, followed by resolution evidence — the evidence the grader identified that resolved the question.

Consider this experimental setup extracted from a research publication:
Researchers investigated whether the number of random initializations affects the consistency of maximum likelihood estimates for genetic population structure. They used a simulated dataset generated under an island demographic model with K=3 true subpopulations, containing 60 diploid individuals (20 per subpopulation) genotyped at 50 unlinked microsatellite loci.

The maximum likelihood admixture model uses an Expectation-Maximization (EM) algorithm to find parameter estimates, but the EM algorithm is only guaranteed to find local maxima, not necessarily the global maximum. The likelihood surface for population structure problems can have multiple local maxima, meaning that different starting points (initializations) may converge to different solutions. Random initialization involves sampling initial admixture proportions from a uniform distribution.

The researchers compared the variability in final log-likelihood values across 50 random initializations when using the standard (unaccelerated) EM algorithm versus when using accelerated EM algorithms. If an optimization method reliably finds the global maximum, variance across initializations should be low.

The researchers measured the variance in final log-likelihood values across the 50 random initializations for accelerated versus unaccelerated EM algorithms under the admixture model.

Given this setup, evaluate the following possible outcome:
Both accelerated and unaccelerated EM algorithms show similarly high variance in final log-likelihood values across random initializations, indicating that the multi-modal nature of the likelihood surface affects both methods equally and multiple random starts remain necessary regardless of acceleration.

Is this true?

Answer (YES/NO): NO